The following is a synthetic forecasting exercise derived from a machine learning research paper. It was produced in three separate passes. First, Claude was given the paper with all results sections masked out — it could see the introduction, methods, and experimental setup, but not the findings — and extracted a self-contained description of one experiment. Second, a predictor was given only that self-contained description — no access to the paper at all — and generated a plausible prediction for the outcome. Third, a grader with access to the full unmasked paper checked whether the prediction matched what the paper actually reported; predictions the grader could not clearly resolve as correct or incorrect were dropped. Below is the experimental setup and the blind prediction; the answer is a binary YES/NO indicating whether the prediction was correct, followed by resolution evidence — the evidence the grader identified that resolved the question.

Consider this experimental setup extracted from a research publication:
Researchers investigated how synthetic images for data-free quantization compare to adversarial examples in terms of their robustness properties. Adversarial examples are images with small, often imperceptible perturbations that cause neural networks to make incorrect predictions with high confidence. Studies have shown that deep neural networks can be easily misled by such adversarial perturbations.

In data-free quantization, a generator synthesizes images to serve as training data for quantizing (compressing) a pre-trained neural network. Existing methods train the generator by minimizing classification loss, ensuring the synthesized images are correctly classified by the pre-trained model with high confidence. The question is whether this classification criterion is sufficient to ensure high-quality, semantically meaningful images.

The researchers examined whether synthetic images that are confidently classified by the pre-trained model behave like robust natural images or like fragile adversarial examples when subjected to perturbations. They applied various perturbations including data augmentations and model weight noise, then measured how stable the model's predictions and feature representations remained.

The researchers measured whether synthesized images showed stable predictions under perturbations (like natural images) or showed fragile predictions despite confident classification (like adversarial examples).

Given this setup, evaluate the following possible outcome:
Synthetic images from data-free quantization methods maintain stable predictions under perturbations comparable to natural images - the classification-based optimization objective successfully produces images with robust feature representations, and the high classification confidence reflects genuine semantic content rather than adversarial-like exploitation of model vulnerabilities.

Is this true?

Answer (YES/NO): NO